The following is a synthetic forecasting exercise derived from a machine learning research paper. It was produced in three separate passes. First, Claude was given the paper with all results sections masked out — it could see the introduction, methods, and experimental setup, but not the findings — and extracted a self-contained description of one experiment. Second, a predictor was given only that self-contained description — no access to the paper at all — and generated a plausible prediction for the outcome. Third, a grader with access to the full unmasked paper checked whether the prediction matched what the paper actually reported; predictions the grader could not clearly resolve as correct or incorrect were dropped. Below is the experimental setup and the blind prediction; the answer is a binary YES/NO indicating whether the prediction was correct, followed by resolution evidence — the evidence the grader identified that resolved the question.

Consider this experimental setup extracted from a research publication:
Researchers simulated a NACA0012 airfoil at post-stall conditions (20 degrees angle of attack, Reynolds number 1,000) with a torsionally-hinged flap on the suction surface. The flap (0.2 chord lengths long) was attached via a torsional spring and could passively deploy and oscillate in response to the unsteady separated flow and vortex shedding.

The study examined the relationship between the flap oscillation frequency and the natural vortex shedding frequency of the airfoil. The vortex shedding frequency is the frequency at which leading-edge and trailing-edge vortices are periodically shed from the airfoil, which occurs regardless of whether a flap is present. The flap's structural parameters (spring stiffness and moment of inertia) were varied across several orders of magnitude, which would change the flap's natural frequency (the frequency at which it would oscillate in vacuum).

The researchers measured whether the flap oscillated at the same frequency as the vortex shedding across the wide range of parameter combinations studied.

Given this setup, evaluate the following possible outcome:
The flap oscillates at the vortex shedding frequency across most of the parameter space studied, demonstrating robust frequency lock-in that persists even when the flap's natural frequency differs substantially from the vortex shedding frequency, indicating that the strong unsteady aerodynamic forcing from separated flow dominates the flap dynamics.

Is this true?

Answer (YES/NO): NO